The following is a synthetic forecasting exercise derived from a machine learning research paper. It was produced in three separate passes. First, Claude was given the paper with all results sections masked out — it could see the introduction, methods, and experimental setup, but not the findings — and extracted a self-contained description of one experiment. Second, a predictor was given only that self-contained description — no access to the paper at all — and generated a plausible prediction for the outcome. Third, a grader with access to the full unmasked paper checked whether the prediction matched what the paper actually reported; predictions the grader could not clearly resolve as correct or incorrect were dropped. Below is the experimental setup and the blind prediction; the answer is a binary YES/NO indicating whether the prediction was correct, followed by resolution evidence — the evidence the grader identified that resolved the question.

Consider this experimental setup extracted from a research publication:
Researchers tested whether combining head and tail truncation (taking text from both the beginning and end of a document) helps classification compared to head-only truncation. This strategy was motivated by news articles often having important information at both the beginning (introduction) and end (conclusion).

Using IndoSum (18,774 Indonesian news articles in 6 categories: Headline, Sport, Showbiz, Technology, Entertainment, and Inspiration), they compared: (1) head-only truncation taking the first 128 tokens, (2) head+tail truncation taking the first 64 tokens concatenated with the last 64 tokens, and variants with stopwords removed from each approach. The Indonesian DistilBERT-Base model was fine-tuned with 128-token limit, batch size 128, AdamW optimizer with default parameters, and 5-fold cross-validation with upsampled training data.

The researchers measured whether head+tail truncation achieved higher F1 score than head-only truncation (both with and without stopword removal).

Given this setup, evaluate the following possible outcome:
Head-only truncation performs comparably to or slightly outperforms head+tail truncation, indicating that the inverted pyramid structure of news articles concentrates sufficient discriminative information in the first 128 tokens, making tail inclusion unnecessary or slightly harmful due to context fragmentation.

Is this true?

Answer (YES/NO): YES